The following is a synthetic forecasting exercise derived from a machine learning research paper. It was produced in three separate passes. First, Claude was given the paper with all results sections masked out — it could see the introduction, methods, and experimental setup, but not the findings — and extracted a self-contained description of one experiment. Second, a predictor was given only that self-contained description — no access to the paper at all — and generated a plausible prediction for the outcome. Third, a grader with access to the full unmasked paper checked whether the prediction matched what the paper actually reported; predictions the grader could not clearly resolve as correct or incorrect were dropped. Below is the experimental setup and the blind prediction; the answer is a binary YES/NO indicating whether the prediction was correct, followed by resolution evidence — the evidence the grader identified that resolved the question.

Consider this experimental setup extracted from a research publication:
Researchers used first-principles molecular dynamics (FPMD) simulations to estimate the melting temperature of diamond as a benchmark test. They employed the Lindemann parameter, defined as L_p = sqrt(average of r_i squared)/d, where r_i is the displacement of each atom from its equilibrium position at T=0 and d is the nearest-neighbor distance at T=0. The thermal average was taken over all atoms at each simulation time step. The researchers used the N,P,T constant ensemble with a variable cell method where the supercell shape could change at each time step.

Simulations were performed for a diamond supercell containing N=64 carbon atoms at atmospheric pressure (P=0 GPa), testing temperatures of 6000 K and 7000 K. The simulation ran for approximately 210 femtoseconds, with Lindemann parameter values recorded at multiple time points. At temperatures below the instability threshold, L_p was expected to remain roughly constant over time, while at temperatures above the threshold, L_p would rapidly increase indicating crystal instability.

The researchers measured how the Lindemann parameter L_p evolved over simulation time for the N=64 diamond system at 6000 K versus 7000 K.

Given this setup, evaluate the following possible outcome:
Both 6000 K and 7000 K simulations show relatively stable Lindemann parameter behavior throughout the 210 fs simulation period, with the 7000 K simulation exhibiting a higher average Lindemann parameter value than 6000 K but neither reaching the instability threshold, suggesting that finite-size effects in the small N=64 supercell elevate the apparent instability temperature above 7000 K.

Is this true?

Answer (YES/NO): NO